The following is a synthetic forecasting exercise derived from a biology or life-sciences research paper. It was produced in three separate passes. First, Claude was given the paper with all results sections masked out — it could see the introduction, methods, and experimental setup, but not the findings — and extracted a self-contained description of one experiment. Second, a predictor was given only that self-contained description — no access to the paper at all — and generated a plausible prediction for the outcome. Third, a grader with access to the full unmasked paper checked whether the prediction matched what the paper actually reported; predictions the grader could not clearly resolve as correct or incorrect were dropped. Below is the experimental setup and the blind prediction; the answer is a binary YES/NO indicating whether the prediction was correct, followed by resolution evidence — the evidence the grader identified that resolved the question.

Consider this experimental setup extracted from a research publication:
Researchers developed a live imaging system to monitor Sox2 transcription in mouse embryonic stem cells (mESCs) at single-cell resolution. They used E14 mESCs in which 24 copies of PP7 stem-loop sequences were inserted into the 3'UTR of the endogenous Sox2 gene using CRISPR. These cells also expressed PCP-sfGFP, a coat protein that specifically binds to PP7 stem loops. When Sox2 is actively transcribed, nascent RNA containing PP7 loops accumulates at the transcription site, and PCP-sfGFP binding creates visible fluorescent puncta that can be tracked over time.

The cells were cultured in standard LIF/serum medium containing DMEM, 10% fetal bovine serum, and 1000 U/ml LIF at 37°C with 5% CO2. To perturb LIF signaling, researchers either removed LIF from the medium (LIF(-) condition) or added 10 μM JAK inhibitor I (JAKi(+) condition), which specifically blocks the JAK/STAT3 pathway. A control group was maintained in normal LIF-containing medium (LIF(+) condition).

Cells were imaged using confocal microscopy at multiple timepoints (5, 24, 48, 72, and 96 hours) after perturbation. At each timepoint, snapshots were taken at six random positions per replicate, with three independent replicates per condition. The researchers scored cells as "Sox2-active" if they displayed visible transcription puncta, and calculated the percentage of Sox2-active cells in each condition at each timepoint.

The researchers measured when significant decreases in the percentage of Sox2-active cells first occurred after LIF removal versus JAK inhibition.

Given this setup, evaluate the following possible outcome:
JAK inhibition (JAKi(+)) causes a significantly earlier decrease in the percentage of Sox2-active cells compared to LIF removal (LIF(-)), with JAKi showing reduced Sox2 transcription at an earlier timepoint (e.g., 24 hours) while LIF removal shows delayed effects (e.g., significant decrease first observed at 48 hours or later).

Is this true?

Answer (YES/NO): NO